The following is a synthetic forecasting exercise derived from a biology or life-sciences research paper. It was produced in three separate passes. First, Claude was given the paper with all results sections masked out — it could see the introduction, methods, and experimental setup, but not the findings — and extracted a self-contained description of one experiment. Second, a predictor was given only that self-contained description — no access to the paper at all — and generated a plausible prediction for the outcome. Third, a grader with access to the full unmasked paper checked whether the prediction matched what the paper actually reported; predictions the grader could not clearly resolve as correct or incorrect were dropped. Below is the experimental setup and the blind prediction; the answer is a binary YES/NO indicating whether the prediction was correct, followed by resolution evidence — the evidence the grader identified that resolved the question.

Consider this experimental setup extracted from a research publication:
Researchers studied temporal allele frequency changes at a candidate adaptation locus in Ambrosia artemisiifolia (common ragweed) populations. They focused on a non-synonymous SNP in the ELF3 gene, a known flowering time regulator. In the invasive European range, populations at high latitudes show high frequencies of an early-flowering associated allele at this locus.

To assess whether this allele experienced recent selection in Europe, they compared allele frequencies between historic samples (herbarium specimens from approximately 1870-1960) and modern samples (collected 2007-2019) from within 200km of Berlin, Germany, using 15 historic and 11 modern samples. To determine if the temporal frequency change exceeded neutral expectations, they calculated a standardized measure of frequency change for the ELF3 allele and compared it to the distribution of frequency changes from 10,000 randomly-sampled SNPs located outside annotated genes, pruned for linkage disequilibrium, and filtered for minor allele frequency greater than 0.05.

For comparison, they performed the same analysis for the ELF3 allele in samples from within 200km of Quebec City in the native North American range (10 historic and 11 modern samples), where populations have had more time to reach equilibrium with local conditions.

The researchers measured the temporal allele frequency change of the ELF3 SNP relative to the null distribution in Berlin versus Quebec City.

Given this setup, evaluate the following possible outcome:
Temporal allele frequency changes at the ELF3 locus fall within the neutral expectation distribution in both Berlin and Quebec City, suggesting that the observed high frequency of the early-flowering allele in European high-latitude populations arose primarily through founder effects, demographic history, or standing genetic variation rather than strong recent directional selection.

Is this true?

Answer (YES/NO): NO